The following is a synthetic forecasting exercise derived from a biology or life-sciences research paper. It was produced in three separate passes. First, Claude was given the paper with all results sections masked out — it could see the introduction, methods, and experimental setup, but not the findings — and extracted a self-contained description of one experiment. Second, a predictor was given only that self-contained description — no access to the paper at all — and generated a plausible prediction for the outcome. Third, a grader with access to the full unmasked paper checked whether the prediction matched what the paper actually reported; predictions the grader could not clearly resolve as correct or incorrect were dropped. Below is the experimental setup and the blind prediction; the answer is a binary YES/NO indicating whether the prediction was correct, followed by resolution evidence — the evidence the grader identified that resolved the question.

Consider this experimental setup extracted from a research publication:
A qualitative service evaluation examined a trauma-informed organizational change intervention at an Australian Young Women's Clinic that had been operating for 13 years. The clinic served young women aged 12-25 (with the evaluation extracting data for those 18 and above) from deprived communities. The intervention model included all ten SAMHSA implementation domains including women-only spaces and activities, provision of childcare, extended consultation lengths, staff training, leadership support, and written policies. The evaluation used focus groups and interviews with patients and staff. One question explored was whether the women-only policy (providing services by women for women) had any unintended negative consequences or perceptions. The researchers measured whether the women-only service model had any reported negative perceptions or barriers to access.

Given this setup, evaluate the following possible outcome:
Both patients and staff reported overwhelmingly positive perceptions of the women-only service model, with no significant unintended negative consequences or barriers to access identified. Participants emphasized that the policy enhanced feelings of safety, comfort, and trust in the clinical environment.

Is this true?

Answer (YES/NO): NO